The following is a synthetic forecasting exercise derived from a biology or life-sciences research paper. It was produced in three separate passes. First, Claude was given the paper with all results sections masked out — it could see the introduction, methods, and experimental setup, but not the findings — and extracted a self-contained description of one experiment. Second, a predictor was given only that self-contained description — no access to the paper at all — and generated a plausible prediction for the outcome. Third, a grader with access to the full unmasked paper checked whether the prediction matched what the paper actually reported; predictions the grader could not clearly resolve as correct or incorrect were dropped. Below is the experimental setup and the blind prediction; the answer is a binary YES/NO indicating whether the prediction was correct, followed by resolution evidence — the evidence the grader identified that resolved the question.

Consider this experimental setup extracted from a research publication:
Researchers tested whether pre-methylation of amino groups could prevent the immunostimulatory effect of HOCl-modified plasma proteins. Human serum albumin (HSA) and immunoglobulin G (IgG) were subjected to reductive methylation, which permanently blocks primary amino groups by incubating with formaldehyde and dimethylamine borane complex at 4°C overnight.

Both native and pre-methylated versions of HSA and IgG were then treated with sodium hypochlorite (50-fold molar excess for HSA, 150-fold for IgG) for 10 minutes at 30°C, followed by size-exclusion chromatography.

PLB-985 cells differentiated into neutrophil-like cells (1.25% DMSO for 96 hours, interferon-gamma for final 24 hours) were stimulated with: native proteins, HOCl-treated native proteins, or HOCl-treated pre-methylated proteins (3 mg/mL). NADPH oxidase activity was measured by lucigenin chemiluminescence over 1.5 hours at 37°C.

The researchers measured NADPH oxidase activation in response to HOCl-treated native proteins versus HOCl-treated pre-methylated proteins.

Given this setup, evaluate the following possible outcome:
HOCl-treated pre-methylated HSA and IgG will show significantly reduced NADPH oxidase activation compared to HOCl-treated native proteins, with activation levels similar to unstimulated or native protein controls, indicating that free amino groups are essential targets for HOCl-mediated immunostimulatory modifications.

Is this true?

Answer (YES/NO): YES